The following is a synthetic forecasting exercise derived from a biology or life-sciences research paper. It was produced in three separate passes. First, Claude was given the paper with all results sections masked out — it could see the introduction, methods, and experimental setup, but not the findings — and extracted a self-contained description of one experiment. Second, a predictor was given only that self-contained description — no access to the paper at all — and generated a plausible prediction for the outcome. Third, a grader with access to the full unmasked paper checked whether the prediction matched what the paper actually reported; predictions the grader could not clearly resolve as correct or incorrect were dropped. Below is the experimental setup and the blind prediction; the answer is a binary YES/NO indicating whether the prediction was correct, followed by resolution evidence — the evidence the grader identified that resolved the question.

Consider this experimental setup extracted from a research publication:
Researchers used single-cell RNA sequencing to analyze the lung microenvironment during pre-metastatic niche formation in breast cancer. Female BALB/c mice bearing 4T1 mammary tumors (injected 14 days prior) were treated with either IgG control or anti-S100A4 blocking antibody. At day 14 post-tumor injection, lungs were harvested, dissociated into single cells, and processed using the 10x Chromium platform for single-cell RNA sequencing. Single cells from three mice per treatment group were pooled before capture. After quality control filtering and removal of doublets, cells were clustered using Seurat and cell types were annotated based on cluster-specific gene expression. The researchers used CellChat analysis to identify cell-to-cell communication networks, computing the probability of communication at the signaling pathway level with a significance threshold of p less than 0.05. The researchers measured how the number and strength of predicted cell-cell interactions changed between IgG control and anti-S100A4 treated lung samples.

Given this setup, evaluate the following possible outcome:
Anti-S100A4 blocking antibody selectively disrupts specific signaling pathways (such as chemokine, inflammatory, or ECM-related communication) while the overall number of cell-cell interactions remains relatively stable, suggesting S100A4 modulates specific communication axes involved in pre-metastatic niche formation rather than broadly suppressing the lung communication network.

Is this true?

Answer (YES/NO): YES